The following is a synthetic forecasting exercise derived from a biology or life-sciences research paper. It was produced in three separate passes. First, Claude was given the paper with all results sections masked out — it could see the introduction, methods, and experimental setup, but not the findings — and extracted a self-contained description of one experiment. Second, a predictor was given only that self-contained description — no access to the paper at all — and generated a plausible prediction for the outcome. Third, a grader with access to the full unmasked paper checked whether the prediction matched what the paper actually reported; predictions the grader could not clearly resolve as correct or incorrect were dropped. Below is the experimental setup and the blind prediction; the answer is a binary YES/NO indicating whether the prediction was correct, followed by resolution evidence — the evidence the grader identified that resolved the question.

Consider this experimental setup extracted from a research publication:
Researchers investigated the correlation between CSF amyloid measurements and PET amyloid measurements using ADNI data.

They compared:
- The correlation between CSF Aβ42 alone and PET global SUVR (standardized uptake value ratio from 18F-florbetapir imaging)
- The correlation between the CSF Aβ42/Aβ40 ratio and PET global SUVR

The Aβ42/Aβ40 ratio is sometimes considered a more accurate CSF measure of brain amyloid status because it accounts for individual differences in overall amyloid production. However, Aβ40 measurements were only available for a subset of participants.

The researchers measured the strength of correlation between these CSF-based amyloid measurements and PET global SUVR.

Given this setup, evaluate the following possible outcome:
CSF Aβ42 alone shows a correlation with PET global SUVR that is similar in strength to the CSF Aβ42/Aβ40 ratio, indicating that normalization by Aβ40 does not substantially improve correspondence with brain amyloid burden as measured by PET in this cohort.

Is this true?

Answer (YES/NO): NO